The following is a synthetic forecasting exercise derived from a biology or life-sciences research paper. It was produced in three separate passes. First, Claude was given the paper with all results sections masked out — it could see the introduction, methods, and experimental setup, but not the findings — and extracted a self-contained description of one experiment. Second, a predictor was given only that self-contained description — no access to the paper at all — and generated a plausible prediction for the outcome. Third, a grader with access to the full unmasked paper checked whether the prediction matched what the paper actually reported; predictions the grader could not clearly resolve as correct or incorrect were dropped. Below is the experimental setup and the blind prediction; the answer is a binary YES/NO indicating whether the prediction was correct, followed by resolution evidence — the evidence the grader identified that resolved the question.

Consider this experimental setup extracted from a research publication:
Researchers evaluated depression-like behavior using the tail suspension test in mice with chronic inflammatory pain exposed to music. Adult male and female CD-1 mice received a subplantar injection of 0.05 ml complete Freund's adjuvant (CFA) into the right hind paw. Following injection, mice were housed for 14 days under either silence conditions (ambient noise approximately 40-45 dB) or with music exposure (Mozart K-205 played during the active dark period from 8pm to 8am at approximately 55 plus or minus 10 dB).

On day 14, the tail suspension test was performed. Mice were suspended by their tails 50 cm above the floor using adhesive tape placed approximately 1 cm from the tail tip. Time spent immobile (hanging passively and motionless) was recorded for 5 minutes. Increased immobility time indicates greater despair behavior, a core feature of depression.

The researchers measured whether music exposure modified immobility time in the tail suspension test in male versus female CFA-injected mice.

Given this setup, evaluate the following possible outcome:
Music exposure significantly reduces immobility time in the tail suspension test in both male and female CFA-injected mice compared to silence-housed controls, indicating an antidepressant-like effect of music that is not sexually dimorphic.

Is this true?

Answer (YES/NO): NO